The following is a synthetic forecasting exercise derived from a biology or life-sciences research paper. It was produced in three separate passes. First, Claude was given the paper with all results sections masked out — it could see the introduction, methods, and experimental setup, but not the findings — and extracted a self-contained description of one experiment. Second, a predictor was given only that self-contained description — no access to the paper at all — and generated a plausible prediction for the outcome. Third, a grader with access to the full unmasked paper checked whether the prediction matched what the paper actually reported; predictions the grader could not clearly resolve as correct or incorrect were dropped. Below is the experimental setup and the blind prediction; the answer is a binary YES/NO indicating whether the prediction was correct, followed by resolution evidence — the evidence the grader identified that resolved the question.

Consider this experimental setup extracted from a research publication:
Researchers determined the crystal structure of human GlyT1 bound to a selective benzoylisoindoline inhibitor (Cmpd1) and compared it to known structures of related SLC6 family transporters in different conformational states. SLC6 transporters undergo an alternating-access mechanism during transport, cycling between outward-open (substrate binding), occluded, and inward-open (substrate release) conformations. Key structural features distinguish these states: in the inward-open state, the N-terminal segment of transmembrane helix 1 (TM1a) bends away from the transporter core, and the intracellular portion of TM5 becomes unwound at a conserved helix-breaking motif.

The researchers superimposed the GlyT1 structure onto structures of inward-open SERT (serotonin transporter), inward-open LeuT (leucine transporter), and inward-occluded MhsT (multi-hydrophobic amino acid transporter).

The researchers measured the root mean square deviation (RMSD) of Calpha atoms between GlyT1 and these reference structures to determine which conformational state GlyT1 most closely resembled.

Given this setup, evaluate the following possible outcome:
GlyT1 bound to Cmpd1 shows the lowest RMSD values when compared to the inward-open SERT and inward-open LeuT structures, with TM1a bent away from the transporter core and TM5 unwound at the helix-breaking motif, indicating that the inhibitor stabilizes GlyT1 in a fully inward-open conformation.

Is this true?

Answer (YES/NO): YES